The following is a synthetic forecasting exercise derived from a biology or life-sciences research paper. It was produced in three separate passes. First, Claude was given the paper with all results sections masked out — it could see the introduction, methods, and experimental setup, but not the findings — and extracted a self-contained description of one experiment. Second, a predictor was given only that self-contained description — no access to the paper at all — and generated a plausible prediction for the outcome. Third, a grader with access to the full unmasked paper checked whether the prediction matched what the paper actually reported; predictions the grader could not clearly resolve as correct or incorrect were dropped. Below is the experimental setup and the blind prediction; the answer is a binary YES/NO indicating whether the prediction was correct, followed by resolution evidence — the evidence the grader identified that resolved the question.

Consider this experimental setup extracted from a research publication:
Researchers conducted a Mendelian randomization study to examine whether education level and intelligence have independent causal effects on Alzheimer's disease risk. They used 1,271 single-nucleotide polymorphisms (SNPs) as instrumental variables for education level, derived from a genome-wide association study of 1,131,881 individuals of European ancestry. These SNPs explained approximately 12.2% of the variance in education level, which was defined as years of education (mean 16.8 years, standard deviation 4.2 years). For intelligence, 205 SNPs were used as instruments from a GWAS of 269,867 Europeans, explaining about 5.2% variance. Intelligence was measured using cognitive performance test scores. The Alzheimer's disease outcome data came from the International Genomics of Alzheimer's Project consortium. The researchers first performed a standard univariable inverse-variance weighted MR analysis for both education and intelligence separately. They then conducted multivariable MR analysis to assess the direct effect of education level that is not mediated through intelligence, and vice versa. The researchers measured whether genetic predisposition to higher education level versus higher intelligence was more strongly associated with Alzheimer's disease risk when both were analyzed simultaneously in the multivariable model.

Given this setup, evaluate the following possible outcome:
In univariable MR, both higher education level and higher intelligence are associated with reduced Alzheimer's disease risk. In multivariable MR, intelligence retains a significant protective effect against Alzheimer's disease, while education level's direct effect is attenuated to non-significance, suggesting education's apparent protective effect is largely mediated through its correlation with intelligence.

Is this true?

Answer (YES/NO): NO